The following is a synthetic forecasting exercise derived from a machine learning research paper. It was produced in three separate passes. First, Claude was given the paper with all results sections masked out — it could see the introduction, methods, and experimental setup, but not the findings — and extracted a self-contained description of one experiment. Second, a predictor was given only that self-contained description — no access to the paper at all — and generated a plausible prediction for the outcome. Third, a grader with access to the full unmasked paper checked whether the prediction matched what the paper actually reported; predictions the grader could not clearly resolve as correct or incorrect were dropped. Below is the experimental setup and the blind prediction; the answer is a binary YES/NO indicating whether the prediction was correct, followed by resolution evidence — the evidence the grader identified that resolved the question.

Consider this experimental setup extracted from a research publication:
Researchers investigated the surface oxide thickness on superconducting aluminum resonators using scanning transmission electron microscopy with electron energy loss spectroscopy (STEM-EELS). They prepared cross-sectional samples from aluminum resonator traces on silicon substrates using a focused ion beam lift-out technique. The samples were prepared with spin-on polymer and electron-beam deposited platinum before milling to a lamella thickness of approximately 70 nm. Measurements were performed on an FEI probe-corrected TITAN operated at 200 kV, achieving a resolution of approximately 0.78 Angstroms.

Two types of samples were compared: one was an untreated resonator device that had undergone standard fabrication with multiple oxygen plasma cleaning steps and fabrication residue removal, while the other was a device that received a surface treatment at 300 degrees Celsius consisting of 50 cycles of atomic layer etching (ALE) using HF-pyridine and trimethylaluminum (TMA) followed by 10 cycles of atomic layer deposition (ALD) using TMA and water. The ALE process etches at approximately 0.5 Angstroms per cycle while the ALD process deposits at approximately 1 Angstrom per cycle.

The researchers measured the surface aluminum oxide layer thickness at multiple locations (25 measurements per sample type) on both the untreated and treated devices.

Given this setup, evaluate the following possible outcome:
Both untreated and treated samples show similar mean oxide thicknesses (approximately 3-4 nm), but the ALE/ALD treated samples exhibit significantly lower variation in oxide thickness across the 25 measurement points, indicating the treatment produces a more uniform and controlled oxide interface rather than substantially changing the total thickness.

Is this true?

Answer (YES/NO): NO